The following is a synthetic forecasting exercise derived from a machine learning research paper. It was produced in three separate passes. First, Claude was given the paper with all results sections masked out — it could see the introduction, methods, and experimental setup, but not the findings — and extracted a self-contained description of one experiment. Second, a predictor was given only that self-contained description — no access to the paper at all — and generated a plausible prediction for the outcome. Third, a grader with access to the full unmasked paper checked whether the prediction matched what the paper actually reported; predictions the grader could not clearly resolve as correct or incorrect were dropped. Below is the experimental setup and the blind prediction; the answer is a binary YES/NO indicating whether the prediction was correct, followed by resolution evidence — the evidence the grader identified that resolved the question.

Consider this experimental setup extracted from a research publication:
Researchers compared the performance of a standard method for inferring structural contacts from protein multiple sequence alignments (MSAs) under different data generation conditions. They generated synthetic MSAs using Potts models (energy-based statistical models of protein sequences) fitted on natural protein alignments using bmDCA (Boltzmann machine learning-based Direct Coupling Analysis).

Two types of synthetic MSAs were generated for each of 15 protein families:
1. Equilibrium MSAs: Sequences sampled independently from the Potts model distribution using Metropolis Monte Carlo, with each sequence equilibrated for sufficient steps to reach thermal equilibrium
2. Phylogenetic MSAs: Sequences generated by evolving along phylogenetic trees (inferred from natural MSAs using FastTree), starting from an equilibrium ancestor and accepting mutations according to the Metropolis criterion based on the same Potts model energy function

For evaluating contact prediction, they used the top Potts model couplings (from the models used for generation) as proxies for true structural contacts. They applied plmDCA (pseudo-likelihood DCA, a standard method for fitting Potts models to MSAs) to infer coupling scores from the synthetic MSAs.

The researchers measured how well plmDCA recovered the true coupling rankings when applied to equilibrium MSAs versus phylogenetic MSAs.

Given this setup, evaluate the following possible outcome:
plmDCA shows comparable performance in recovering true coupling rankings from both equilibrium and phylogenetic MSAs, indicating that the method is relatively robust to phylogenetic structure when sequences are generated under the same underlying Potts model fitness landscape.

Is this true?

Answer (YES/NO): NO